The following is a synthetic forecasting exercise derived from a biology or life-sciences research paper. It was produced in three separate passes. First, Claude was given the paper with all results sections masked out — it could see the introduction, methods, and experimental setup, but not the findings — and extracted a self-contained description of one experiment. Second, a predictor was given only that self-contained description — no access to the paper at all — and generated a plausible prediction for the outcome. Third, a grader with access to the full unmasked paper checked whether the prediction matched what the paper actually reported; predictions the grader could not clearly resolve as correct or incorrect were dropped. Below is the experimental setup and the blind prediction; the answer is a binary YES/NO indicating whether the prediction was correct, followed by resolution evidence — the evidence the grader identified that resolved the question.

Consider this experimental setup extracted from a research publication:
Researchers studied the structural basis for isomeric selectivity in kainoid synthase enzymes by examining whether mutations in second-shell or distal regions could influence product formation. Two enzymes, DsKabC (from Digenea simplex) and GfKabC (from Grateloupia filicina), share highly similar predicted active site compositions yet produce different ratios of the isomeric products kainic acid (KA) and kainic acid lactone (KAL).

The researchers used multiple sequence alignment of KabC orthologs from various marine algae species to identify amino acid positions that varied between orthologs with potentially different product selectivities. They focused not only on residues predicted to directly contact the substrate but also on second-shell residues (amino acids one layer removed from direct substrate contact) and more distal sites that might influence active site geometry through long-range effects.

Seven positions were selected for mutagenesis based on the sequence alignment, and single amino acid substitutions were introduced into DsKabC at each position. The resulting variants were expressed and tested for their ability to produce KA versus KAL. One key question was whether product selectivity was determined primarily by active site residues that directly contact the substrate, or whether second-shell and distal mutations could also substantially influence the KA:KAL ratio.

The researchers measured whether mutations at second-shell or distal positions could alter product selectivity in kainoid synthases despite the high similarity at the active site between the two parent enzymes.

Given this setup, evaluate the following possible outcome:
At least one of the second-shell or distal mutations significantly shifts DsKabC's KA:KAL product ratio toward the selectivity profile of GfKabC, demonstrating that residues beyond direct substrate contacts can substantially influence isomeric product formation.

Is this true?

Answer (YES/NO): NO